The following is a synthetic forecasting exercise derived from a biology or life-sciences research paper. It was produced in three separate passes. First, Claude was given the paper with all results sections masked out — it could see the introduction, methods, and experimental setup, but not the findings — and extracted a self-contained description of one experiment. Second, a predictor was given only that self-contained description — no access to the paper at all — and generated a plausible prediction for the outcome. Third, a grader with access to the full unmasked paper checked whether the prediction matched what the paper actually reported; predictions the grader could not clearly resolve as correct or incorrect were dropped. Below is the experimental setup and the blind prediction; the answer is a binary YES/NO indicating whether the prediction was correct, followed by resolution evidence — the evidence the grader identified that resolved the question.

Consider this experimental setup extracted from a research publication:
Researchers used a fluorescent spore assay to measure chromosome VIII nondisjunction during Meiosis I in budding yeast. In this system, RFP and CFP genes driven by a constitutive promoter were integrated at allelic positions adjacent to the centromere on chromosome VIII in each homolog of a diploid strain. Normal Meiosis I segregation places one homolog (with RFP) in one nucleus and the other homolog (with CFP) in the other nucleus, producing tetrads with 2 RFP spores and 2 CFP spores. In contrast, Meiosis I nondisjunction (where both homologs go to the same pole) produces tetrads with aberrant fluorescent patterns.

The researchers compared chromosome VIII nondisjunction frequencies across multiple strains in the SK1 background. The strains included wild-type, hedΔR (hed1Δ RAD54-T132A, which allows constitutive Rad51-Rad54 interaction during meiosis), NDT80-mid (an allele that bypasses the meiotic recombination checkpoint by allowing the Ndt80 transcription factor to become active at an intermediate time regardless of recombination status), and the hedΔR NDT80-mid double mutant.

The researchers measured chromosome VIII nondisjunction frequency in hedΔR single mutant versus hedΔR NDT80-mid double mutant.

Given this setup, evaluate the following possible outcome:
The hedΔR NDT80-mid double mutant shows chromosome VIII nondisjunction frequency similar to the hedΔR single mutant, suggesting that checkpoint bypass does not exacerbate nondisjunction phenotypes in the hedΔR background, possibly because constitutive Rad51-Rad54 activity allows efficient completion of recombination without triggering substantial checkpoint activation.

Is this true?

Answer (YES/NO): NO